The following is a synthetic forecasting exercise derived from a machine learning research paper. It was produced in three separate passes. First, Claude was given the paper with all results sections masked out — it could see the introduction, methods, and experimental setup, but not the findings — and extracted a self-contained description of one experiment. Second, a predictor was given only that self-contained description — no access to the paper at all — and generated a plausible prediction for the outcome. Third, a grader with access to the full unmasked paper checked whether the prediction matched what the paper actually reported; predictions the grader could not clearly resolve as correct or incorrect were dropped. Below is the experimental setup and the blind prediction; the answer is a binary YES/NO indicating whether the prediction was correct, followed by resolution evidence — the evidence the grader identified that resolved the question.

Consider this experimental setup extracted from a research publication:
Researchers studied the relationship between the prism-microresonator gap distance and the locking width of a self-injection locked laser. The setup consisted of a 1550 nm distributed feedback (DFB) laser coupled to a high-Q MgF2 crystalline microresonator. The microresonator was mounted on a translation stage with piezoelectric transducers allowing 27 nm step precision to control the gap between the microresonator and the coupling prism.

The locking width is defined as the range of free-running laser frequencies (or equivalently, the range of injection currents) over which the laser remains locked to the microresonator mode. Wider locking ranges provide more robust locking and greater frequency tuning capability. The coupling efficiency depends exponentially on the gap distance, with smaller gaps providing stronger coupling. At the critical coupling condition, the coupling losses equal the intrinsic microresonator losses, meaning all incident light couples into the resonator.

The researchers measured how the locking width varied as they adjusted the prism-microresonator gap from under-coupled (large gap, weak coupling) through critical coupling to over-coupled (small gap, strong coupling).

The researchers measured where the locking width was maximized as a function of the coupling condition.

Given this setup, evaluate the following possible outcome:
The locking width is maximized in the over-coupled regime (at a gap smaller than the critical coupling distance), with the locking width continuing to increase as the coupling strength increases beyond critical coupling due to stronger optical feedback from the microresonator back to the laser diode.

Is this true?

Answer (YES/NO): NO